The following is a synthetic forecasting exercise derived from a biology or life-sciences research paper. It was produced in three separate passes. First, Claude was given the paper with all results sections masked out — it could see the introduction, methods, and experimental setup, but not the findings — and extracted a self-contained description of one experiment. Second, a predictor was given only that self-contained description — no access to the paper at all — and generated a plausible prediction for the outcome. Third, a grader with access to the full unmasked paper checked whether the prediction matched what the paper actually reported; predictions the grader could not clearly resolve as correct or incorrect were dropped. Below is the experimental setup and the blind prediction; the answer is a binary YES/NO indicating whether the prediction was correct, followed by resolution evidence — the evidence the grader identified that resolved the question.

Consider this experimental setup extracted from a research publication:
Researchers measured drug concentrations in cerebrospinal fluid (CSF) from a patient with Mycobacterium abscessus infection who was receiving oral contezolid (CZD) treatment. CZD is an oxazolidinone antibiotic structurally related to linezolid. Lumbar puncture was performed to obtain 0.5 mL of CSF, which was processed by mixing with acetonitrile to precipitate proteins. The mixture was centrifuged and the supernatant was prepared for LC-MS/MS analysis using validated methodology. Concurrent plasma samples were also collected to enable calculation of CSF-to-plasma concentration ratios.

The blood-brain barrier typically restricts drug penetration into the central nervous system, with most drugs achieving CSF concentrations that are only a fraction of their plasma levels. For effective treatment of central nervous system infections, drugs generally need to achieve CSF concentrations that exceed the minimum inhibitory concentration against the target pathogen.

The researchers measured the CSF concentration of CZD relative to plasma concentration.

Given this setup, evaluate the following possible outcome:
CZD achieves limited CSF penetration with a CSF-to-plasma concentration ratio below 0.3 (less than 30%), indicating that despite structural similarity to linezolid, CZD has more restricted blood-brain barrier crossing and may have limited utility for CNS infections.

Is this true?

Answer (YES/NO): YES